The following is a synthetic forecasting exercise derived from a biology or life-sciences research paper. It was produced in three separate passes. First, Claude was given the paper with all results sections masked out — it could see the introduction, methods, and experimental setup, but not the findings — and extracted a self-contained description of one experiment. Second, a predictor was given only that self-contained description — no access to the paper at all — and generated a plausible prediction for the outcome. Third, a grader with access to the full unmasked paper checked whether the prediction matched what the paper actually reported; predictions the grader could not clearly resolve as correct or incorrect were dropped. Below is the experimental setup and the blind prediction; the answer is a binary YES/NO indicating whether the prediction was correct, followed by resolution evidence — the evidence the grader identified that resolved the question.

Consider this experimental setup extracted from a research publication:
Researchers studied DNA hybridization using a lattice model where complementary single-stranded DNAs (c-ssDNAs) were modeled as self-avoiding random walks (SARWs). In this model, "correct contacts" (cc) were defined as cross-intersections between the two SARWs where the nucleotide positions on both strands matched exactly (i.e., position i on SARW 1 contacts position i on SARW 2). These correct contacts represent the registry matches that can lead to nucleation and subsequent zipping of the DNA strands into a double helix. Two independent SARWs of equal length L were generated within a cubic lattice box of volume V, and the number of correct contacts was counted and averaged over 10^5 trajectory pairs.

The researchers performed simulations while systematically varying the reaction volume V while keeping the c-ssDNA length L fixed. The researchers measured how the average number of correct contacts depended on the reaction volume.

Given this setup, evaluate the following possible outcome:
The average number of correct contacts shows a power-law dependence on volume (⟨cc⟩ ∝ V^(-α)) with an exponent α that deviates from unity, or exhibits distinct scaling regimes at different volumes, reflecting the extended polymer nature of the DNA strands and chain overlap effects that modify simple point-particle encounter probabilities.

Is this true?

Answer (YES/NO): NO